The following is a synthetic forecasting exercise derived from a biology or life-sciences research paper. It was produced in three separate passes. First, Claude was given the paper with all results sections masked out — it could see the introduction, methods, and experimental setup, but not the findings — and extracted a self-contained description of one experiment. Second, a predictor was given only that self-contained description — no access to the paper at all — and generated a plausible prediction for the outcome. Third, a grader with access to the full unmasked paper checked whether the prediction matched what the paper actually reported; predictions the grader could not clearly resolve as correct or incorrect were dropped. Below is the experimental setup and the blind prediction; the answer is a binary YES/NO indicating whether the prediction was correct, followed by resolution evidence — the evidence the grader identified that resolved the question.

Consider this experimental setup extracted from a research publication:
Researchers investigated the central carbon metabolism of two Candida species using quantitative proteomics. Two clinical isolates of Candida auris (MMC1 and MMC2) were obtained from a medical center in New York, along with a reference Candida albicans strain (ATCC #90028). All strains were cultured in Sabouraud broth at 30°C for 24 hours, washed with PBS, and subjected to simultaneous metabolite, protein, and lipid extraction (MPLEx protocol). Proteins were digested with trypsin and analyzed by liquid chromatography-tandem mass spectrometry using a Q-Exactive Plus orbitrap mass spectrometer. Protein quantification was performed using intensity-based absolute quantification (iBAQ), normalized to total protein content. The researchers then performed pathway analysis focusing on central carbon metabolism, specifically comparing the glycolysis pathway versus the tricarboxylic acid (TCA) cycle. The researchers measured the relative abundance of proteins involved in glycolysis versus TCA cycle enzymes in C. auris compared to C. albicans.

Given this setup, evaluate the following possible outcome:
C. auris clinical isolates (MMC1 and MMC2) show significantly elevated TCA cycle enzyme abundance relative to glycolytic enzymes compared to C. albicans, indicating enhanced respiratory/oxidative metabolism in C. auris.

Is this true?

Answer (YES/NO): YES